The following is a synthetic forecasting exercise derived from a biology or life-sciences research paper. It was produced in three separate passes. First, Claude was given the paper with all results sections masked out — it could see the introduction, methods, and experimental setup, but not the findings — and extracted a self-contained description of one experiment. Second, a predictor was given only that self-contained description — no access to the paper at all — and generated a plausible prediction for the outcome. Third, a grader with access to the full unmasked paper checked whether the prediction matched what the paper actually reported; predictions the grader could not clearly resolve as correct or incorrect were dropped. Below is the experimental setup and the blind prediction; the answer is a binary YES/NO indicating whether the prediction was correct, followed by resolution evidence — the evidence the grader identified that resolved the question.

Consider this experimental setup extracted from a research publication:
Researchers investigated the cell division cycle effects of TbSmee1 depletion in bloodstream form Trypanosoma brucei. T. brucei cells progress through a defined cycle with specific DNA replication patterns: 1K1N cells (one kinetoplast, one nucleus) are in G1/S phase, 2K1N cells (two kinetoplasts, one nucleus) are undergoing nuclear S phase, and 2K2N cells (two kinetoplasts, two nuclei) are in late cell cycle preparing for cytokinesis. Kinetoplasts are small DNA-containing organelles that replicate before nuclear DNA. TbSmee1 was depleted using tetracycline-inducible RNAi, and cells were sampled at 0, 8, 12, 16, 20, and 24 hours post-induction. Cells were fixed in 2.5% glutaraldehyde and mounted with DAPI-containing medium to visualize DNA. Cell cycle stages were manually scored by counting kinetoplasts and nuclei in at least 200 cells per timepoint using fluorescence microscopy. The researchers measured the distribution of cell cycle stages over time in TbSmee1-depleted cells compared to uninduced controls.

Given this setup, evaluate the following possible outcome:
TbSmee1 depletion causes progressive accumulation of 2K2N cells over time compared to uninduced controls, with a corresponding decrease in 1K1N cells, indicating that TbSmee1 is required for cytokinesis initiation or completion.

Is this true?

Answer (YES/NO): NO